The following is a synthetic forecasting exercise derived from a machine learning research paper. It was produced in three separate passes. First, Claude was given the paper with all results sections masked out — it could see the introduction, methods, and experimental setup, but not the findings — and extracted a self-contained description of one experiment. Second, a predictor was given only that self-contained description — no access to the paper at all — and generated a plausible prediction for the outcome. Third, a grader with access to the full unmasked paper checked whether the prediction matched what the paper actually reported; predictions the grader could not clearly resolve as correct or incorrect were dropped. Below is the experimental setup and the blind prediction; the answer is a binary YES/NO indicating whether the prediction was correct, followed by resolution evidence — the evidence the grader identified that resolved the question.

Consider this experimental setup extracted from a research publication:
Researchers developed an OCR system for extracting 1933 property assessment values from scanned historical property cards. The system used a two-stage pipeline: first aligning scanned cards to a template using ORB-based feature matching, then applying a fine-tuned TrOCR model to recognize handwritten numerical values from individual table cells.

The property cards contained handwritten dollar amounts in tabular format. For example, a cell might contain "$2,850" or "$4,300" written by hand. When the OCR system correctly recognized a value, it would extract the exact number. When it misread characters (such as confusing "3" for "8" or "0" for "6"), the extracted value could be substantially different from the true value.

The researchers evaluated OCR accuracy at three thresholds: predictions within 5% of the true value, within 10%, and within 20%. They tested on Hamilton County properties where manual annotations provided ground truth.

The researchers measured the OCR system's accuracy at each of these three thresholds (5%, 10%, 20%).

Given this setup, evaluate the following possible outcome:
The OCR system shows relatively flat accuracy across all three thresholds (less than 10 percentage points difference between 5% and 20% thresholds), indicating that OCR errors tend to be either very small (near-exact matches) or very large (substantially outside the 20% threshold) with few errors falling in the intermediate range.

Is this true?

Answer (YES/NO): YES